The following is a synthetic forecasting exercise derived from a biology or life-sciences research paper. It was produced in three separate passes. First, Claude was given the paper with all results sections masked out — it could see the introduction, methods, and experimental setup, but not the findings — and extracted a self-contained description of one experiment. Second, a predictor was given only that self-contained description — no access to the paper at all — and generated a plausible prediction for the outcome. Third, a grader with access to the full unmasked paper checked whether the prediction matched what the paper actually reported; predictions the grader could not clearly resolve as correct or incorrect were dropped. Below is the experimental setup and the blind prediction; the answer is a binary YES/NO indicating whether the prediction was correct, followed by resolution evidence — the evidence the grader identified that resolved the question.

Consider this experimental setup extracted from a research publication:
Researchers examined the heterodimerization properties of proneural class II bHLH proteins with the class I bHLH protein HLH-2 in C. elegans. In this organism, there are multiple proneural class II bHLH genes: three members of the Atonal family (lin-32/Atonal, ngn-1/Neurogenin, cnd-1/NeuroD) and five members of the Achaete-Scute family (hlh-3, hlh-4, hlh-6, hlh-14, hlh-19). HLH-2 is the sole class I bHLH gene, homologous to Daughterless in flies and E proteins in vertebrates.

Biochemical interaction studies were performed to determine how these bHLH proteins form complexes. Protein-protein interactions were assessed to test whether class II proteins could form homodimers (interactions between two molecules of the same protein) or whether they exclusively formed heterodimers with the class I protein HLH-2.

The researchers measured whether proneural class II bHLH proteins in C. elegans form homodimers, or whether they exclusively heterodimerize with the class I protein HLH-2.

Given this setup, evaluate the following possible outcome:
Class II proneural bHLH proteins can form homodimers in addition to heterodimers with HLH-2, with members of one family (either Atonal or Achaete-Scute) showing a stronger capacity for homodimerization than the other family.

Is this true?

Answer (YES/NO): NO